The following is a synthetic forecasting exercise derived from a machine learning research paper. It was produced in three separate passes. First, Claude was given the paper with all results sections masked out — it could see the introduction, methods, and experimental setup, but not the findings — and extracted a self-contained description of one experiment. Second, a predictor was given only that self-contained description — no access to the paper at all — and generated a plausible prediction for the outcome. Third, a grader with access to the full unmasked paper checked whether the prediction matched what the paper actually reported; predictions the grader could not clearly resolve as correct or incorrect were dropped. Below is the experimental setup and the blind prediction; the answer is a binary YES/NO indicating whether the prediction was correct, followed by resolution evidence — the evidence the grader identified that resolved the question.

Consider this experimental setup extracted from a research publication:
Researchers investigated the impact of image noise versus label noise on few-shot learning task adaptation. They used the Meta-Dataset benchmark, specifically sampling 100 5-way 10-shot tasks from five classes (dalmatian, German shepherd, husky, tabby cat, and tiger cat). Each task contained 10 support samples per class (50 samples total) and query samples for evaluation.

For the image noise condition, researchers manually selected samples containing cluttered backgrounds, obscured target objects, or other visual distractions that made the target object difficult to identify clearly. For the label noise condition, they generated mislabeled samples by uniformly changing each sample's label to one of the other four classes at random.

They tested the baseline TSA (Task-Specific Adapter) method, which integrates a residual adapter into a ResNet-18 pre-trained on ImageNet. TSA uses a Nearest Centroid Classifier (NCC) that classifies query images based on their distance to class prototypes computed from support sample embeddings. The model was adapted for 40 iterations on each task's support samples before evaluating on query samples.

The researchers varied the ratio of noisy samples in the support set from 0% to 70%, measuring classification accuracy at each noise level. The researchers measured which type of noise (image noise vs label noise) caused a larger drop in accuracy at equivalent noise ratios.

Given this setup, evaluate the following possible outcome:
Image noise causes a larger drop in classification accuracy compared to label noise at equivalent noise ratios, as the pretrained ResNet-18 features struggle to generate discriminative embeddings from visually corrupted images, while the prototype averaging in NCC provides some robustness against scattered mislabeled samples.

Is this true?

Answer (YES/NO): NO